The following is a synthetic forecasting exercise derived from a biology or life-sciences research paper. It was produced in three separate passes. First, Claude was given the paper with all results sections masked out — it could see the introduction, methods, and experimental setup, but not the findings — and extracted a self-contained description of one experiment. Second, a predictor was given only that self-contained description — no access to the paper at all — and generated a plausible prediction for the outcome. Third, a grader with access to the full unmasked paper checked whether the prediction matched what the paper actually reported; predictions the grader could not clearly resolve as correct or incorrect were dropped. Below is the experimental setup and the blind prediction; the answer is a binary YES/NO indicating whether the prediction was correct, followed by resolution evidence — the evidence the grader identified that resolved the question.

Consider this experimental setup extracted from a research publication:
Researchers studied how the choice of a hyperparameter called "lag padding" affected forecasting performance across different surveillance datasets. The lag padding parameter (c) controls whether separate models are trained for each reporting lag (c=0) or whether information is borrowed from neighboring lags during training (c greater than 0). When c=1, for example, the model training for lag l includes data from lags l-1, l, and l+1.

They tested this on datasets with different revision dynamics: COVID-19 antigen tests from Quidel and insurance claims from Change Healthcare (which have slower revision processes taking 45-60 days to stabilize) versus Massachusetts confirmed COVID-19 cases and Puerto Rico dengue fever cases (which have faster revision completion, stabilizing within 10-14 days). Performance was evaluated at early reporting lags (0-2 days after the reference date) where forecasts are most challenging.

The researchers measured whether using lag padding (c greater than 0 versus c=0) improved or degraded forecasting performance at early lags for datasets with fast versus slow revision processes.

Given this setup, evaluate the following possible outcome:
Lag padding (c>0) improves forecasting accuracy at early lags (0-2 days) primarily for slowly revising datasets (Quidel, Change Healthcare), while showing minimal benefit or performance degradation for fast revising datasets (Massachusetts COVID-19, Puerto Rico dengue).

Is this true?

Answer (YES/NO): YES